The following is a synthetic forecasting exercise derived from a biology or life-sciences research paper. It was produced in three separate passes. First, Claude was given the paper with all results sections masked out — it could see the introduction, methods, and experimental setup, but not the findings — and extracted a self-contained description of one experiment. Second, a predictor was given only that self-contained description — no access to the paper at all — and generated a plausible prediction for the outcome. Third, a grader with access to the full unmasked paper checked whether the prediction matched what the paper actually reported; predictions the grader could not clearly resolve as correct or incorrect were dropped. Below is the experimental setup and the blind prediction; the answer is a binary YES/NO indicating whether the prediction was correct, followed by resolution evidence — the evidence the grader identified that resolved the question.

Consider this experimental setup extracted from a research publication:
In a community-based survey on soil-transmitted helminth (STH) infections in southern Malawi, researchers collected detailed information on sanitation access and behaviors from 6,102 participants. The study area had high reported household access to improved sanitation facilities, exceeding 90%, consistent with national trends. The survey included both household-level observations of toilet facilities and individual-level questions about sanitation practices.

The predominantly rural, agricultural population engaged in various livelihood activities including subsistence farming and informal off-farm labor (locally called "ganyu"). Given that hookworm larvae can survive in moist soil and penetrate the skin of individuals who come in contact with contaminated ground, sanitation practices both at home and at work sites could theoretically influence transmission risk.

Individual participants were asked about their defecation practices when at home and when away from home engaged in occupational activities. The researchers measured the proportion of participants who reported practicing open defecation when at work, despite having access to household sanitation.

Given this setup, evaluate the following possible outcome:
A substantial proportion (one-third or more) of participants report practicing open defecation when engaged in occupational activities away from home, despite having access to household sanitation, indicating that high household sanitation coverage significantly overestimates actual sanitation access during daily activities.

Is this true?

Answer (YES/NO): NO